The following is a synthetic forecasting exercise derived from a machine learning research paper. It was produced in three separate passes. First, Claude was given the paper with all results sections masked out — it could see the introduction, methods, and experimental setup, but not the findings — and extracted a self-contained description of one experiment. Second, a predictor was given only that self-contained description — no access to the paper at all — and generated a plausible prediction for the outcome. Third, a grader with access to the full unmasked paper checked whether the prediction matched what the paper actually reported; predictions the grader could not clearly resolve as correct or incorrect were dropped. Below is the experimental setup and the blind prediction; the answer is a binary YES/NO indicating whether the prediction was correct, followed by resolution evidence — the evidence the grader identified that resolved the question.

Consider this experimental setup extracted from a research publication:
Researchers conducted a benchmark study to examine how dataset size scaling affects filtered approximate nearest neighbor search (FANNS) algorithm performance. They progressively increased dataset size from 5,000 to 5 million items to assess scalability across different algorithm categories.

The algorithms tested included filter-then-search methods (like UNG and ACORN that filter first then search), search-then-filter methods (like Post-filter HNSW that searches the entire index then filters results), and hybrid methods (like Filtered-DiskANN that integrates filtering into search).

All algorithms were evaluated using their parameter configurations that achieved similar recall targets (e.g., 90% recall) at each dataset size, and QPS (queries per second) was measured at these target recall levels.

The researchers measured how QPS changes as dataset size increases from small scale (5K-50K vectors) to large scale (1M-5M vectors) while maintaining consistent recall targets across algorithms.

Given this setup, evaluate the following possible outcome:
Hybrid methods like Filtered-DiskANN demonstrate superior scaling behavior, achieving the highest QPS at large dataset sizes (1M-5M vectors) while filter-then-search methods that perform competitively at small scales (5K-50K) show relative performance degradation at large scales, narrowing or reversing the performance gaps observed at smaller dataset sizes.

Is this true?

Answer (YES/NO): NO